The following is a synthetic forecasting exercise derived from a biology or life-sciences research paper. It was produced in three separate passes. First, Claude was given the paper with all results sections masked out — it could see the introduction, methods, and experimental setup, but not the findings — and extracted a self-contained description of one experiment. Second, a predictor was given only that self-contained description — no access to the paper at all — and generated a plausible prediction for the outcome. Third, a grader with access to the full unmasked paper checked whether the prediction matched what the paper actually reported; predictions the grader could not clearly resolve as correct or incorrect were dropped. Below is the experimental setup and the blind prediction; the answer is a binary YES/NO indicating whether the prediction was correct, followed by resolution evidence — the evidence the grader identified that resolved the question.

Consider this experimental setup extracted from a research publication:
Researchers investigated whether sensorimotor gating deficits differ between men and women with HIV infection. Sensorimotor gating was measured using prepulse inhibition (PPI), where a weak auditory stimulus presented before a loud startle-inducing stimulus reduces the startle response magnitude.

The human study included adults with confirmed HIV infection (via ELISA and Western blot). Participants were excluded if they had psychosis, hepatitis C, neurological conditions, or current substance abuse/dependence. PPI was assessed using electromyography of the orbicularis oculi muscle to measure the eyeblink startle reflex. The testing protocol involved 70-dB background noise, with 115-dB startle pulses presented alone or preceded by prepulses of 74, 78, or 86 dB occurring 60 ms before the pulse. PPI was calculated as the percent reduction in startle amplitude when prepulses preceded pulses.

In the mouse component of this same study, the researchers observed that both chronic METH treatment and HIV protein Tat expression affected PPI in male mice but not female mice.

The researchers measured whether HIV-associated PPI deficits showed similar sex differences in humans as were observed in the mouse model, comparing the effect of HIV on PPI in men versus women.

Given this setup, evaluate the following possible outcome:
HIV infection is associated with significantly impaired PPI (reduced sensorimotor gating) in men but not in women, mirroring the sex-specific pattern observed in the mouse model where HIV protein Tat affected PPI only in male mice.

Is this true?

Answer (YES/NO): NO